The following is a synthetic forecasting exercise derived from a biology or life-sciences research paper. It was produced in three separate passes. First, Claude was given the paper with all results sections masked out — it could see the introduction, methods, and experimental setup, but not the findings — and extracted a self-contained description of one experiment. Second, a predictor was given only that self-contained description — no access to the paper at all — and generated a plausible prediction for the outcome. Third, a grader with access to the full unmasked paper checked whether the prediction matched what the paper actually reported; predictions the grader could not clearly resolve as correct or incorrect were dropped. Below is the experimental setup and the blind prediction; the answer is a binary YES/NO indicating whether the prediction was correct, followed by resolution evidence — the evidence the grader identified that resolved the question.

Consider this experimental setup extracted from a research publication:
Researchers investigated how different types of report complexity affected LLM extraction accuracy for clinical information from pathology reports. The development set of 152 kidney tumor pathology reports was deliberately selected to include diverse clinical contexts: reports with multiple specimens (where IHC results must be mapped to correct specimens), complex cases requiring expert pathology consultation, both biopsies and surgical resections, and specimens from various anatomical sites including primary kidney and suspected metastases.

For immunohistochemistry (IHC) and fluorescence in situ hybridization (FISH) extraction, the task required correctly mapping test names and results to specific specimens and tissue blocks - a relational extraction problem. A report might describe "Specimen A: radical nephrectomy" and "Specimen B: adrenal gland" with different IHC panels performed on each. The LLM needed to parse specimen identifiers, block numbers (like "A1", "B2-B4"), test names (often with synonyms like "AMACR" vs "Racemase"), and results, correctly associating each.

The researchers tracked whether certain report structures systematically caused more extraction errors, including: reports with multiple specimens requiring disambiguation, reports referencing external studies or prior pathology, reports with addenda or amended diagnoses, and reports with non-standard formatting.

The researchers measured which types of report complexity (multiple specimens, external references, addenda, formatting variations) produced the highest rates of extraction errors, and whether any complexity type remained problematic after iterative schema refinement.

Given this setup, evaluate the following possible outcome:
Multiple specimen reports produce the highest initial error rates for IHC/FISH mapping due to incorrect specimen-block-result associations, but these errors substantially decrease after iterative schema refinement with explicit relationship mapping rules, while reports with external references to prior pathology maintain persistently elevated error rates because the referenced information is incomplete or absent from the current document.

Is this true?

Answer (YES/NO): NO